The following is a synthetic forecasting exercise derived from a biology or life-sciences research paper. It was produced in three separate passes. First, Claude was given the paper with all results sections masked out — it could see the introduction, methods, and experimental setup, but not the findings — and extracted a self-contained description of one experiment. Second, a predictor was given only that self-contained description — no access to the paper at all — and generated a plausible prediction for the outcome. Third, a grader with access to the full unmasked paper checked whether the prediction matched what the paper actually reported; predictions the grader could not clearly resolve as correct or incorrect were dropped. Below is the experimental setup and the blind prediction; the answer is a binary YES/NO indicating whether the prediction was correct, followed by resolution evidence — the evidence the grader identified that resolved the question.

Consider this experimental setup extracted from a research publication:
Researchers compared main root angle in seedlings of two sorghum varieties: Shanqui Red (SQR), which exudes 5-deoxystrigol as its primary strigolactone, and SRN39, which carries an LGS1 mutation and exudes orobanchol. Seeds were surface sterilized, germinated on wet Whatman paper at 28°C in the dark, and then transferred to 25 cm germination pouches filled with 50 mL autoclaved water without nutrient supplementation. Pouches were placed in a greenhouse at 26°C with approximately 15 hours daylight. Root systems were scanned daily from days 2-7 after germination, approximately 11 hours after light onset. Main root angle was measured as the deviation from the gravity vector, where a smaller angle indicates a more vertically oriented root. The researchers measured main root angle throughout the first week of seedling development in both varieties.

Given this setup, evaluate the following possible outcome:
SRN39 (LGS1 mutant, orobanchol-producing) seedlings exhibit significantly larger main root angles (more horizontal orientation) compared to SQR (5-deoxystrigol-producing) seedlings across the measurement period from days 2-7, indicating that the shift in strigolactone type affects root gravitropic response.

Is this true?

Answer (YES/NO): NO